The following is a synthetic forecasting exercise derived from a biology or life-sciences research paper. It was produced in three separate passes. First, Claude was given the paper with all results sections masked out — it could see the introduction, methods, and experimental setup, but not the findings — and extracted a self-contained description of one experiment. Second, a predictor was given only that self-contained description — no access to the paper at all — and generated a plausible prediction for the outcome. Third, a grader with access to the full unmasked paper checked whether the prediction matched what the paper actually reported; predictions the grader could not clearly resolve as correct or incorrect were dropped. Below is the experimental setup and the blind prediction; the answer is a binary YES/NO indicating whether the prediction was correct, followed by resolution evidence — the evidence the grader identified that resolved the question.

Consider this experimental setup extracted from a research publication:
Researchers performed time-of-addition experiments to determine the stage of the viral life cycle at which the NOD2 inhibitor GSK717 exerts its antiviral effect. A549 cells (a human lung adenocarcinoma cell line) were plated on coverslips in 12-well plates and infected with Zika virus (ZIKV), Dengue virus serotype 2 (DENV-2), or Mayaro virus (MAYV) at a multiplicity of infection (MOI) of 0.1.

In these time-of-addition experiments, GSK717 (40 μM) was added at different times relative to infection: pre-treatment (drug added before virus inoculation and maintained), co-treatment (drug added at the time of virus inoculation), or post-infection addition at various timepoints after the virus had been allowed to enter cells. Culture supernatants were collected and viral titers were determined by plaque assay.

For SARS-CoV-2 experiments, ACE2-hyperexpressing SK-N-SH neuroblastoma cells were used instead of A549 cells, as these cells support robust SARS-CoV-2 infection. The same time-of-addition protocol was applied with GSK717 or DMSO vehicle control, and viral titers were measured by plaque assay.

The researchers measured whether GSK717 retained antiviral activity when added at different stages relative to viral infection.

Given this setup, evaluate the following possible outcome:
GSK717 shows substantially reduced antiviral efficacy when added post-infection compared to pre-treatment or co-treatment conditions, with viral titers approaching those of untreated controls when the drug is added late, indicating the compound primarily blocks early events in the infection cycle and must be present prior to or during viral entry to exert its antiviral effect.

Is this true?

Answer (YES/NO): NO